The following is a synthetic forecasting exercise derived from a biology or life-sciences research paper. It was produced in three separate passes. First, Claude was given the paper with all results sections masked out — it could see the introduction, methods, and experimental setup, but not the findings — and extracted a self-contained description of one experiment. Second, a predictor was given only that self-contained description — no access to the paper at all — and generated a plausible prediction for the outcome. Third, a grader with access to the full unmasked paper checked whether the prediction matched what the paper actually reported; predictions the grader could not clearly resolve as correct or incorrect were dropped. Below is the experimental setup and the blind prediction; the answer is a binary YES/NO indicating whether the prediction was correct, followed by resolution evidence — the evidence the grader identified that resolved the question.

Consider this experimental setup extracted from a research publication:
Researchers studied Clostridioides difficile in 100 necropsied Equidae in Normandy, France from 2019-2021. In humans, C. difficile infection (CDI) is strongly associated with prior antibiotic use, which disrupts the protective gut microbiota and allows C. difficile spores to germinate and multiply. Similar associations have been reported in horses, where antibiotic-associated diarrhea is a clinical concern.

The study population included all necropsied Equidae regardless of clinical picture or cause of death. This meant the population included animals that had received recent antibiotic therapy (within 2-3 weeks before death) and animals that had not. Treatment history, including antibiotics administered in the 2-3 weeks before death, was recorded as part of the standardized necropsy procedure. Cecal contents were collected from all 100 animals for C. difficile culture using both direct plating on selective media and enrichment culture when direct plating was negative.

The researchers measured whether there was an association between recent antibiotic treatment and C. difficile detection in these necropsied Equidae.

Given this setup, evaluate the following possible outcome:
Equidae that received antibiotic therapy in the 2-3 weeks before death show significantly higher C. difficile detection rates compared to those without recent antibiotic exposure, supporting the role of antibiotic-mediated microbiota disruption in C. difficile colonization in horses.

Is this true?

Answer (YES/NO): NO